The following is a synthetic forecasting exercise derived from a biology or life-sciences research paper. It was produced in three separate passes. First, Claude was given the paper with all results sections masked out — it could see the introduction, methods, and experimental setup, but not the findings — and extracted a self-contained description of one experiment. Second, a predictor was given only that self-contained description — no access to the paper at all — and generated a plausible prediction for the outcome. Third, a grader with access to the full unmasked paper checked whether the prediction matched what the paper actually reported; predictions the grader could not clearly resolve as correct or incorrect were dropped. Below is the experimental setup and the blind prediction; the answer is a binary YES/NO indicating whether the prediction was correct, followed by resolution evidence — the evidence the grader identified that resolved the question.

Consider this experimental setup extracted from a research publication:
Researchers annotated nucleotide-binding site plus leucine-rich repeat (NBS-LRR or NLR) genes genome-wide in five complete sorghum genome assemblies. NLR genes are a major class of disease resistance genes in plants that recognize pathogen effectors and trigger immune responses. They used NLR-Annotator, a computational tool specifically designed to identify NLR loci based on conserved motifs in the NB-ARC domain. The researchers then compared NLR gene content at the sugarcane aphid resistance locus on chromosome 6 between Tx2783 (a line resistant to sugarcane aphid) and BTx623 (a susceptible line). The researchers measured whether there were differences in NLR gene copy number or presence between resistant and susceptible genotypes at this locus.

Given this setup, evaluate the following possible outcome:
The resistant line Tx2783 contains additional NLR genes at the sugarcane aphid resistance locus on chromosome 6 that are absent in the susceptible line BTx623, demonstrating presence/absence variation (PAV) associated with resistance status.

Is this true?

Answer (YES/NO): YES